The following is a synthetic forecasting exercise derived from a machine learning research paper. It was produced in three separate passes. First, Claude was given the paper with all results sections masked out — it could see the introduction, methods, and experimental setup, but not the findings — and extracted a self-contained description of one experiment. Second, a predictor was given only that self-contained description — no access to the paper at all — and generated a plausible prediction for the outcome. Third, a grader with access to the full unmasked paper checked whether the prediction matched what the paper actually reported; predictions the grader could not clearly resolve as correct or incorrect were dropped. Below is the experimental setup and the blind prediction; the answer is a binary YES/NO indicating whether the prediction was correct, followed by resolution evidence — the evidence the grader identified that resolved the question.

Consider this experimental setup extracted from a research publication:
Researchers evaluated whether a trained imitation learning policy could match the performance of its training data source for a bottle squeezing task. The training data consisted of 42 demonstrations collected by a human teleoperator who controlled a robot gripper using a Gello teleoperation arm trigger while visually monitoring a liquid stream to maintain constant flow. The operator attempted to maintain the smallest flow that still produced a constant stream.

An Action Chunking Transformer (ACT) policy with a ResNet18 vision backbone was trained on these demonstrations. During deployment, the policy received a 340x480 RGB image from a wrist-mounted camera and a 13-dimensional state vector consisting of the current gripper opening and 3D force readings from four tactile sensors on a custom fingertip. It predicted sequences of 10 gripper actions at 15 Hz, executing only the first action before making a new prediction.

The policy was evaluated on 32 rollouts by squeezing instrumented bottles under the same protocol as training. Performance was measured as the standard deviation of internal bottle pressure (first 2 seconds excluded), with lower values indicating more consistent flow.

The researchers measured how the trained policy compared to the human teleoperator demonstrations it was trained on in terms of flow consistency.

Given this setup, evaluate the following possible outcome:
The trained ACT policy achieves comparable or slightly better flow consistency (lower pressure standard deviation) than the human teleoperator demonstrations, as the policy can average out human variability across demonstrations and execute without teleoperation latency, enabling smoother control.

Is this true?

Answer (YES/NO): NO